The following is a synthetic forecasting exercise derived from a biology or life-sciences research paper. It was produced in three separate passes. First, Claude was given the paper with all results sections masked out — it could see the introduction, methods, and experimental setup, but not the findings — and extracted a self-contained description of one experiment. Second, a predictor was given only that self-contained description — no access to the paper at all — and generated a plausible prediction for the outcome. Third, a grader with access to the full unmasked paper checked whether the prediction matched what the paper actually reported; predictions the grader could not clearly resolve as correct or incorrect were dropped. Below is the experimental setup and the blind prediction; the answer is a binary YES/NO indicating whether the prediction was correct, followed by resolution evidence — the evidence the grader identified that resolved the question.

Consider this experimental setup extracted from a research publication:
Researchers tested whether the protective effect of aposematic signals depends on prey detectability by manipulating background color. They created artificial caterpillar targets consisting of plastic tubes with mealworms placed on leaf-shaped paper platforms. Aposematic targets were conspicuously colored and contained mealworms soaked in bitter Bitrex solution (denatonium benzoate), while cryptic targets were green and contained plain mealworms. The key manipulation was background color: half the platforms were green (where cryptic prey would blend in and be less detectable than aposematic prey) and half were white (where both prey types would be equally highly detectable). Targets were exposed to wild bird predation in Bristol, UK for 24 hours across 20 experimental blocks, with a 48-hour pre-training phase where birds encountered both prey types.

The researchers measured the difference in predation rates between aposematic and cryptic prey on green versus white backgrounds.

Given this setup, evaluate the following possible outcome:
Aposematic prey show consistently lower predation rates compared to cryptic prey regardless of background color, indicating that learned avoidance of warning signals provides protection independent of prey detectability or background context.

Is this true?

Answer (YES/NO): NO